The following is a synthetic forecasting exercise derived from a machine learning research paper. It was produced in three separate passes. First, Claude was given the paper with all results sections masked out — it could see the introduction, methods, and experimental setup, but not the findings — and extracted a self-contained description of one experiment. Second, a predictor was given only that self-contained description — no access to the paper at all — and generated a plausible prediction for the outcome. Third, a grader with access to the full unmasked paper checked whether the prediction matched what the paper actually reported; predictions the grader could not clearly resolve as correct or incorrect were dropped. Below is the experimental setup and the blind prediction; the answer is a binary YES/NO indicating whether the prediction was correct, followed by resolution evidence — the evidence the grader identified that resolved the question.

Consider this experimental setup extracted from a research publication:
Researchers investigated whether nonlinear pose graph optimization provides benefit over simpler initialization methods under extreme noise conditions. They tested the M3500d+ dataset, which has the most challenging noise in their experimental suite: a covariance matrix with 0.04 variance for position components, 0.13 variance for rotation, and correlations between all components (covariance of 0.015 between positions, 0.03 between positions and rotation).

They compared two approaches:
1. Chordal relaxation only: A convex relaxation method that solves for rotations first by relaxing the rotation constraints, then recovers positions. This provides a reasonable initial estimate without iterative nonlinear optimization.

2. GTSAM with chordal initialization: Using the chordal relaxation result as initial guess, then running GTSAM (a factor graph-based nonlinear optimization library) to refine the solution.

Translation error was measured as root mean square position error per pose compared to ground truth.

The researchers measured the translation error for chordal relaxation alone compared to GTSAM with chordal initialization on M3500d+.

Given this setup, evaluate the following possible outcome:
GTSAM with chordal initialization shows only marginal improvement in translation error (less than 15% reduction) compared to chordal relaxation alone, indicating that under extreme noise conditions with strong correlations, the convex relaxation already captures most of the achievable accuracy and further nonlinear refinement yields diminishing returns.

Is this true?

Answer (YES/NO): YES